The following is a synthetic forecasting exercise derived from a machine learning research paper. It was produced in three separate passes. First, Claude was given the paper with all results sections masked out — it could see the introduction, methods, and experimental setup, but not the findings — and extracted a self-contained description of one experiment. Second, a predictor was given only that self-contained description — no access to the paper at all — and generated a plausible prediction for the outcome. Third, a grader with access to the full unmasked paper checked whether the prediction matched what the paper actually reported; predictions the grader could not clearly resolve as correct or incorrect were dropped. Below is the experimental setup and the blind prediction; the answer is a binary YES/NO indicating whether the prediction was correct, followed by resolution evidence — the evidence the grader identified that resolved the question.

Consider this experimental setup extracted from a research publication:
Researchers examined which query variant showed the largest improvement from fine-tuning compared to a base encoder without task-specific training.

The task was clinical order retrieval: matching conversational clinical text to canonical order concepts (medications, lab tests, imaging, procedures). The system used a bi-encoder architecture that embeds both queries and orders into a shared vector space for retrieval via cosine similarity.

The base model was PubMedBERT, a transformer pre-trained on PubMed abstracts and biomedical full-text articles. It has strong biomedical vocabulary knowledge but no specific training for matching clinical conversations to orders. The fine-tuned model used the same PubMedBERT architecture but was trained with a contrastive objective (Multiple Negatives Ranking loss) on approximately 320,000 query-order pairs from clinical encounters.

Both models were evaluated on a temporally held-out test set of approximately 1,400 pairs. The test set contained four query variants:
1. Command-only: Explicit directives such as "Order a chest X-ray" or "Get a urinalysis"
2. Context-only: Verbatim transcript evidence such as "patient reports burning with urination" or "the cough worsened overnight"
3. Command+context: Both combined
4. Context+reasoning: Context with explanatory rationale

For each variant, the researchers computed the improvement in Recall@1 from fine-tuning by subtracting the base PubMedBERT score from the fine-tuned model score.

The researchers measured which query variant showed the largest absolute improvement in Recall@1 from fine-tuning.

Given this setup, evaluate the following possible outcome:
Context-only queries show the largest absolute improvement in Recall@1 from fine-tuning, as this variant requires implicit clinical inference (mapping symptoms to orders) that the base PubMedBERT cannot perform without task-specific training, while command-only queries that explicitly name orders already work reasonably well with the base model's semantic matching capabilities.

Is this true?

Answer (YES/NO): NO